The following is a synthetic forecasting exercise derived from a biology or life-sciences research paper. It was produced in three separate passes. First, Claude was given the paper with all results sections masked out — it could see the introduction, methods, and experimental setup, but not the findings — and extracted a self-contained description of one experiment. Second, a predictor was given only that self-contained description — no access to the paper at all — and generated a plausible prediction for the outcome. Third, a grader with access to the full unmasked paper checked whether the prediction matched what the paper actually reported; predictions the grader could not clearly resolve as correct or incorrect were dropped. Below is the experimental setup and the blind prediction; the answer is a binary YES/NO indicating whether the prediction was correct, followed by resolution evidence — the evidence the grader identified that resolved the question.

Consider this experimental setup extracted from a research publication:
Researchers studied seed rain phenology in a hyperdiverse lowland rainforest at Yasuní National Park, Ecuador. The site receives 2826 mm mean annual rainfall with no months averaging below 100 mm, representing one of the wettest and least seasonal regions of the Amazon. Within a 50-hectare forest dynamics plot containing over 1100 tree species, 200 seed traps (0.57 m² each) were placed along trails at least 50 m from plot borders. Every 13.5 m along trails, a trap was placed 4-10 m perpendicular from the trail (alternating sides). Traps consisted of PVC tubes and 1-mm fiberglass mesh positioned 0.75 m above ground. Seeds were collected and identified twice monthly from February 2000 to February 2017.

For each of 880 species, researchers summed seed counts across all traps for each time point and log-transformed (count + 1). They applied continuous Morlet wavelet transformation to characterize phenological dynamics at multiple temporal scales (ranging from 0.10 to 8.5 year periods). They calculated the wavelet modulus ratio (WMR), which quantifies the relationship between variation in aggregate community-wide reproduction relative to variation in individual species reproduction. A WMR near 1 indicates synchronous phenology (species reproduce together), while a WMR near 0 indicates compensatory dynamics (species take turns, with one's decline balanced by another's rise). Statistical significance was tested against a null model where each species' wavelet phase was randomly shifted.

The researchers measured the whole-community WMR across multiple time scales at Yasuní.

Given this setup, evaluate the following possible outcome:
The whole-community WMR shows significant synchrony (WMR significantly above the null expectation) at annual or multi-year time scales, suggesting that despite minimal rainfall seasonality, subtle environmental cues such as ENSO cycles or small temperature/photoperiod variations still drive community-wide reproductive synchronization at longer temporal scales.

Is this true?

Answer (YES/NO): YES